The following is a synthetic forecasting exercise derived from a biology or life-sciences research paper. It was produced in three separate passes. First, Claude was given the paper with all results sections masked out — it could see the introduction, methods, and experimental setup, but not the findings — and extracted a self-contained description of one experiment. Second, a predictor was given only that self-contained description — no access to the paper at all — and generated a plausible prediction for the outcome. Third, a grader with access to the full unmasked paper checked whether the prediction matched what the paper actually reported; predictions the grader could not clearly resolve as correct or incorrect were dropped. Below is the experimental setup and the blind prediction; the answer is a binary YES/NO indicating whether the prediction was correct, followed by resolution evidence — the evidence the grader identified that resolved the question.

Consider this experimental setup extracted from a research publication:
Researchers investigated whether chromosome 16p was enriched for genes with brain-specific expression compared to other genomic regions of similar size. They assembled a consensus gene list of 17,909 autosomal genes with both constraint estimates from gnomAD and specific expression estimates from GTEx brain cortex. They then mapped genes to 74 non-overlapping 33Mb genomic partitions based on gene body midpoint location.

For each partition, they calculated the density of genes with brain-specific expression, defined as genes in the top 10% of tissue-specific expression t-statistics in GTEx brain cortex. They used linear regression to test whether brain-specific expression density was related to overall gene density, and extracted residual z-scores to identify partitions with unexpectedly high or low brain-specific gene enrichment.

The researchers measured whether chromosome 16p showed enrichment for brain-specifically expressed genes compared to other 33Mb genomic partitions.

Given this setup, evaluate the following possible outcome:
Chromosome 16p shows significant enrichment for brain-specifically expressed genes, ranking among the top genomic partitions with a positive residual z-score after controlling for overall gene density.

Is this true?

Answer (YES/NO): YES